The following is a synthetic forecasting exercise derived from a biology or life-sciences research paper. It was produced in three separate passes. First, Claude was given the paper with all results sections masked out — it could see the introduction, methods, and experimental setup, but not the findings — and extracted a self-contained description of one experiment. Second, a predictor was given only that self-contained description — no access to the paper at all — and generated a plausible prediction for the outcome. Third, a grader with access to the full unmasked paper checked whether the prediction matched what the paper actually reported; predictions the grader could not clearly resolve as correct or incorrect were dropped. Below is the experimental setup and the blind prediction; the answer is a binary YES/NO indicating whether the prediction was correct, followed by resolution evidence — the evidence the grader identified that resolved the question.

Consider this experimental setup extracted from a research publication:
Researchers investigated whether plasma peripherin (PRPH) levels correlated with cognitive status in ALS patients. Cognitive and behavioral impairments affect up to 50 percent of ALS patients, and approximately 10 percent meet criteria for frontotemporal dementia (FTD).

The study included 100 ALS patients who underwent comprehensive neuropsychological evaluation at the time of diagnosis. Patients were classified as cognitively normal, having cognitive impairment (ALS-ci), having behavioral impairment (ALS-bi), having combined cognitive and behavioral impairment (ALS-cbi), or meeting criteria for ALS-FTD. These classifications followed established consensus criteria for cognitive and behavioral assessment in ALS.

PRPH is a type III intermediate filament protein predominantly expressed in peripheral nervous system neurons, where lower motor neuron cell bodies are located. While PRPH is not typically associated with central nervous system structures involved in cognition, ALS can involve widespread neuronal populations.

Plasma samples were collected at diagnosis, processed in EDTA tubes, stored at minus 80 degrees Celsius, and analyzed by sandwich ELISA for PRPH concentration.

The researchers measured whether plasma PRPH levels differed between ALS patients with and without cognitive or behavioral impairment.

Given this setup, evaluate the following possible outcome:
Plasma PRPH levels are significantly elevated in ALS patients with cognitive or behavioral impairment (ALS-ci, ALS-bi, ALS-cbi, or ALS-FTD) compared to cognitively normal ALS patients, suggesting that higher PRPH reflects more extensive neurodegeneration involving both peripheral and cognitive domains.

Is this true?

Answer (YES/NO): NO